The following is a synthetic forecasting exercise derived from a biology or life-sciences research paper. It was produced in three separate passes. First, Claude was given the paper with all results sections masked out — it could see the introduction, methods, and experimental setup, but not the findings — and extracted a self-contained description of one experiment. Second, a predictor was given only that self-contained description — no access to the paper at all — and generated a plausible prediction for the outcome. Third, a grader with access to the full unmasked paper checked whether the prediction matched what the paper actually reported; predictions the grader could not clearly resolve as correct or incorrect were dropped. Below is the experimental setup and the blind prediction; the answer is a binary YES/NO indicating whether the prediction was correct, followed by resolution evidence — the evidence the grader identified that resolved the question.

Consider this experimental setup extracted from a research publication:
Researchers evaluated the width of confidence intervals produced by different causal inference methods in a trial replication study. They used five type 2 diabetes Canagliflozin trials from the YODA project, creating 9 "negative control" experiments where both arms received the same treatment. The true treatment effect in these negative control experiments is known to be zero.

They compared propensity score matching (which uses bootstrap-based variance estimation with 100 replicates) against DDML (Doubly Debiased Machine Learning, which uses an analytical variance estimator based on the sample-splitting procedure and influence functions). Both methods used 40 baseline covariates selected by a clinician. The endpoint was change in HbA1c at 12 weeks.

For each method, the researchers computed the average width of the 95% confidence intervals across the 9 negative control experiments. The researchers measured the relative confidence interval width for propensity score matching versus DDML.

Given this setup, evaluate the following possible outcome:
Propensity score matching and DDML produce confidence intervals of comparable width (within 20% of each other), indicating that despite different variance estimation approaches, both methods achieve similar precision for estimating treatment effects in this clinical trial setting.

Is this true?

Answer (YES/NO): NO